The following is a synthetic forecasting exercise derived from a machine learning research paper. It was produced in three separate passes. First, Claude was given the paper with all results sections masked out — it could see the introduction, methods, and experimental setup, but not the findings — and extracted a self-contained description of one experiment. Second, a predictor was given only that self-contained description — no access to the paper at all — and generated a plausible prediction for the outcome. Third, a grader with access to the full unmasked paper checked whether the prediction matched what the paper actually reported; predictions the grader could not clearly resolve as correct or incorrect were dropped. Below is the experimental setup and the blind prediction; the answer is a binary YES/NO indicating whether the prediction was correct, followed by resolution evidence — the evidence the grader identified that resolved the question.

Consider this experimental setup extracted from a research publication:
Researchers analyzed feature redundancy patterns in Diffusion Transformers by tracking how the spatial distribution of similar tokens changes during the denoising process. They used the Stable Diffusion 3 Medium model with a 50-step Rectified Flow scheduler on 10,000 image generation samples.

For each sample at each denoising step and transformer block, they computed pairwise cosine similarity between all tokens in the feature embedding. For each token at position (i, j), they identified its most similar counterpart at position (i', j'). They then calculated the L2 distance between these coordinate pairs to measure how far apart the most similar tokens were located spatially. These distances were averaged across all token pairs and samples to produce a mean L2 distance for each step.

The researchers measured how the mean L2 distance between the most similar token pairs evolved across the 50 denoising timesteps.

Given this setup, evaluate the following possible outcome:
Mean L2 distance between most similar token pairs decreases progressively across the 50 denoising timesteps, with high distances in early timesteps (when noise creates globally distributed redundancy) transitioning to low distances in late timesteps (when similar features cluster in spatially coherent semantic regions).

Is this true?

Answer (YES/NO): NO